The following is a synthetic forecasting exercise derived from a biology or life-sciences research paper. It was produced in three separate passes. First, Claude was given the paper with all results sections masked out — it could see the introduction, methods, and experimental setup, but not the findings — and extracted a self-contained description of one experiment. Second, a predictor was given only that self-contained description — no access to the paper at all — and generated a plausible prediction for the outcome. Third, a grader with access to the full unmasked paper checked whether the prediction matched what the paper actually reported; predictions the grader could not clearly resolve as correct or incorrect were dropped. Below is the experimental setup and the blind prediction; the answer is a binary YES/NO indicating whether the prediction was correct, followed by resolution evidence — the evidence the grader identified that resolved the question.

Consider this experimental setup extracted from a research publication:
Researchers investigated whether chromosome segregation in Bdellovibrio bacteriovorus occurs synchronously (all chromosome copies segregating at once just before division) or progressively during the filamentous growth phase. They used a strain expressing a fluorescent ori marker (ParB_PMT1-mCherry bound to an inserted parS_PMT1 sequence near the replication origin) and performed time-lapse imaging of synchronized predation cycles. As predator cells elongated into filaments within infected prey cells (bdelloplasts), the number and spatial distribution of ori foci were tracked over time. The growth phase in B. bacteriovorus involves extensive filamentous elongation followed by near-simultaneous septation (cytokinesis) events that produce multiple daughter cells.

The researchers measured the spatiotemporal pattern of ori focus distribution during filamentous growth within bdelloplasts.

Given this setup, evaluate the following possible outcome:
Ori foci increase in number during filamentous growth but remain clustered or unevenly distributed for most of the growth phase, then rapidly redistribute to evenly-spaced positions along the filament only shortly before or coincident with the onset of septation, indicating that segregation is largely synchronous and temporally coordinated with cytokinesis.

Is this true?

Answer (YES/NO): NO